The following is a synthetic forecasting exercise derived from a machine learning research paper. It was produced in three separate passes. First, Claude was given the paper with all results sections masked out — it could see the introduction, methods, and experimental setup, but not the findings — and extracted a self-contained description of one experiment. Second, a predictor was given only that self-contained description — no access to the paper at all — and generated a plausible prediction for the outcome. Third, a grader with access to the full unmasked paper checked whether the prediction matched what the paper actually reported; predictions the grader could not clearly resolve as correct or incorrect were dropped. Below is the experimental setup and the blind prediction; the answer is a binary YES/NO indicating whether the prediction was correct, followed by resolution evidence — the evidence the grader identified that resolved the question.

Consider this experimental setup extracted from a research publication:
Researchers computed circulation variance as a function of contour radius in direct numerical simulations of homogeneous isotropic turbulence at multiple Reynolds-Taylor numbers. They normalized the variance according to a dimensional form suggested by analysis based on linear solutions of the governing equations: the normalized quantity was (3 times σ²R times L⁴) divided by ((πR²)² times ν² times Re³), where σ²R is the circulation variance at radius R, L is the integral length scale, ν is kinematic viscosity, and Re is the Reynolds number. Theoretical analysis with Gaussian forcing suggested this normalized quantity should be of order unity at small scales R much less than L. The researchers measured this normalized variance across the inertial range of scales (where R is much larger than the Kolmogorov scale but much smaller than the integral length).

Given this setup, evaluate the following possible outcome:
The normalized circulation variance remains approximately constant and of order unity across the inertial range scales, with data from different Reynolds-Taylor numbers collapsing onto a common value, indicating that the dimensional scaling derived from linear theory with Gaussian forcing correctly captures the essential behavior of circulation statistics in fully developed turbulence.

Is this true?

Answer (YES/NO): NO